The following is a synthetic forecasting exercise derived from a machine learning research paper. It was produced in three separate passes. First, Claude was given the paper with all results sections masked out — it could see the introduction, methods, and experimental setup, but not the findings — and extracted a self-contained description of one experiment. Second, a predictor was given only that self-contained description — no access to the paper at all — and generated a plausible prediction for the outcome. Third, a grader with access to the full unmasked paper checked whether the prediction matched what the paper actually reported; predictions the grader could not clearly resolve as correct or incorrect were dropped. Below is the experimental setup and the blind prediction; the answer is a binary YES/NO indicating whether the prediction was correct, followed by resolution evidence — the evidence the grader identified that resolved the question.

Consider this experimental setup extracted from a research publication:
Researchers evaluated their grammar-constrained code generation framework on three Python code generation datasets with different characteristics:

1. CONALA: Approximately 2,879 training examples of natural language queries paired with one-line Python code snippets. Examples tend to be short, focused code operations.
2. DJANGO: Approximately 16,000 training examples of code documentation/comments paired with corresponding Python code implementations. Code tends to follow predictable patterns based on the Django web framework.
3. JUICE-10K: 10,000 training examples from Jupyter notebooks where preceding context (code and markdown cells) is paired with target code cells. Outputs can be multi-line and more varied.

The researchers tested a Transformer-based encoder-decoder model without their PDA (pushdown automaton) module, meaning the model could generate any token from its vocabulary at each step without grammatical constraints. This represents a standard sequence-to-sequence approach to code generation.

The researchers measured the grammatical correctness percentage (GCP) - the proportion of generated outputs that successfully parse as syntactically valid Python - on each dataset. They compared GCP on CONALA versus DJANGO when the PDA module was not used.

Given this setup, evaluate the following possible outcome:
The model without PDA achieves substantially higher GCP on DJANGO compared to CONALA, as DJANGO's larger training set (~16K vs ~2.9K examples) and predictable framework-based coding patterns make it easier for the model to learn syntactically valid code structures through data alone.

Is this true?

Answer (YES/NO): YES